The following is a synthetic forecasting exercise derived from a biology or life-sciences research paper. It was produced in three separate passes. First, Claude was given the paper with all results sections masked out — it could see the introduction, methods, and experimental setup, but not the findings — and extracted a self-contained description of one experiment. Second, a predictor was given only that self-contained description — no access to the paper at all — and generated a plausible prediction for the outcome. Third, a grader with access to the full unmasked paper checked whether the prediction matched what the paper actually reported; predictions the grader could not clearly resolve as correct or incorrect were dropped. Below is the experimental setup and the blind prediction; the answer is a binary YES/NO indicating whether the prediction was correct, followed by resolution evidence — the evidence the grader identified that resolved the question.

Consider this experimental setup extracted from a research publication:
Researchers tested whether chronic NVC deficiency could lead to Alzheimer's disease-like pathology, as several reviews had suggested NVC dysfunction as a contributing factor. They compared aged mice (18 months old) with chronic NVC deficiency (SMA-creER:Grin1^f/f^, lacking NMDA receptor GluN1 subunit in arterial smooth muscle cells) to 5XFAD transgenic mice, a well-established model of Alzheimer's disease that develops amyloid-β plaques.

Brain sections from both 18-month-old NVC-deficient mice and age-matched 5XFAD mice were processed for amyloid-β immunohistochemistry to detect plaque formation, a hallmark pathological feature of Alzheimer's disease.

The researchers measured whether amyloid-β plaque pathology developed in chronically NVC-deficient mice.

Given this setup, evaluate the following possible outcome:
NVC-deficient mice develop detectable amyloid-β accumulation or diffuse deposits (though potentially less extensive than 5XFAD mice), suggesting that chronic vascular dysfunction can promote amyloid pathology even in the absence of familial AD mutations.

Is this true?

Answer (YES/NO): NO